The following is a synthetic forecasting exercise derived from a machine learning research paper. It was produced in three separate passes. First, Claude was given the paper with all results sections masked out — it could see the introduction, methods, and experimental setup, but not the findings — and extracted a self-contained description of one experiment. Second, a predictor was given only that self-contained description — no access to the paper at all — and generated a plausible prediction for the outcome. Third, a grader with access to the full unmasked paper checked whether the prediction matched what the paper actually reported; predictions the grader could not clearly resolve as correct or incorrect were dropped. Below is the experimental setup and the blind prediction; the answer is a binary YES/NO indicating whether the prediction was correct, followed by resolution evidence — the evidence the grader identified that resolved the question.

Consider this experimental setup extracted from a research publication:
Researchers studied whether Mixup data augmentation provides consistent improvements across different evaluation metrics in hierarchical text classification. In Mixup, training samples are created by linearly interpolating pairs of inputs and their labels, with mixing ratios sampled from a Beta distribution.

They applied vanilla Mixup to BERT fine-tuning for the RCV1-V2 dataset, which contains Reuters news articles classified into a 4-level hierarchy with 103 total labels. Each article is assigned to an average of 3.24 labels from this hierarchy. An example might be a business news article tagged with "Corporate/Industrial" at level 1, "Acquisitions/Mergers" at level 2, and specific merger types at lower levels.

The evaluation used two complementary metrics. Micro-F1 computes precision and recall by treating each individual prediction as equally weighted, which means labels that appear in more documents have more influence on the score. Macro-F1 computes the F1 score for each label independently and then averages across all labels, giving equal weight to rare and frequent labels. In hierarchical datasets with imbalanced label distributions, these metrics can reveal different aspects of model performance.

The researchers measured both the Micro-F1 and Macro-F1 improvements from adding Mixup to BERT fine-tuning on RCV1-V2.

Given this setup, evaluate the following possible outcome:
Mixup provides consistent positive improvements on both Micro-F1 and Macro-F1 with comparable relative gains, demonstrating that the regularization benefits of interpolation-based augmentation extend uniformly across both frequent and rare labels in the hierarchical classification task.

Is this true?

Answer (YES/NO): NO